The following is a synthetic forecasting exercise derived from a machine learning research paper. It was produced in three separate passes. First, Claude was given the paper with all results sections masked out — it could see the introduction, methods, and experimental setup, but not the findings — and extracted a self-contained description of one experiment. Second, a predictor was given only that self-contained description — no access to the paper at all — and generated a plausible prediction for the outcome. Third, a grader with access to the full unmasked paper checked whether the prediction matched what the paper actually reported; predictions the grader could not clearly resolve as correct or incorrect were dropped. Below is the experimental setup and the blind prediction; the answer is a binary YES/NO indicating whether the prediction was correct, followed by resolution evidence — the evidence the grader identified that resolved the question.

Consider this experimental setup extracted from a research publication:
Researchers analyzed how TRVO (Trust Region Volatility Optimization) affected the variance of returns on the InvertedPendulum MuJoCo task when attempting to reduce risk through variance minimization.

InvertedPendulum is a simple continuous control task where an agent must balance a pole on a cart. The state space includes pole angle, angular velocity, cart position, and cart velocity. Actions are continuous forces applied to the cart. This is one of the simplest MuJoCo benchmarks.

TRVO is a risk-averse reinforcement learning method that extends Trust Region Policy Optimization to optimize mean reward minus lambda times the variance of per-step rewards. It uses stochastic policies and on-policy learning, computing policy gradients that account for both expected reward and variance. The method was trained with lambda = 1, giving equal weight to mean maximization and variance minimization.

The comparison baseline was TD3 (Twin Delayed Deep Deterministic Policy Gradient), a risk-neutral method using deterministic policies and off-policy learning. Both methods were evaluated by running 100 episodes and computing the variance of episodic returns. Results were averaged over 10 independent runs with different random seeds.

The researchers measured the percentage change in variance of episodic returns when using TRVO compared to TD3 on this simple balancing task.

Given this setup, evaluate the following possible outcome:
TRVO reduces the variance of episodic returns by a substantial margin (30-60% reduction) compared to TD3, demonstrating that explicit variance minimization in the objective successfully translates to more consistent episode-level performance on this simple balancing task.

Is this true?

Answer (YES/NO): NO